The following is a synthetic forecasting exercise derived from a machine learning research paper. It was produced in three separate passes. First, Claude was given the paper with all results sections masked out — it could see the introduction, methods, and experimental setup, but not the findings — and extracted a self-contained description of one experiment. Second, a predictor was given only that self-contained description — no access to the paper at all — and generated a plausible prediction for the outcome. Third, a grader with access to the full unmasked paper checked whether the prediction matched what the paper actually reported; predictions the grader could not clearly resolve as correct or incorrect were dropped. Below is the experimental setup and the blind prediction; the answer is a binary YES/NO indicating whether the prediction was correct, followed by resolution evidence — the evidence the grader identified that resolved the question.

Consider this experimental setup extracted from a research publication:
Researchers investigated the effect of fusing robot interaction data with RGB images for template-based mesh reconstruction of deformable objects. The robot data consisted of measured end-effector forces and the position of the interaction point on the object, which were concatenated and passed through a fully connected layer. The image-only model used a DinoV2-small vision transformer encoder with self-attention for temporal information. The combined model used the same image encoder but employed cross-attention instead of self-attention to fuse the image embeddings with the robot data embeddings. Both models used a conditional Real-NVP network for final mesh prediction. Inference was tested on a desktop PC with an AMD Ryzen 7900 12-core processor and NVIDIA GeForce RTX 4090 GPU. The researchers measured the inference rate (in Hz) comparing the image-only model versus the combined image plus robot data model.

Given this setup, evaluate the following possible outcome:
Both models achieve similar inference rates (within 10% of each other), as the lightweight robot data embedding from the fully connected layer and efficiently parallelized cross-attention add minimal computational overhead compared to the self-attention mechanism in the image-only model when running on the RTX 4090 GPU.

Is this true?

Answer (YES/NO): YES